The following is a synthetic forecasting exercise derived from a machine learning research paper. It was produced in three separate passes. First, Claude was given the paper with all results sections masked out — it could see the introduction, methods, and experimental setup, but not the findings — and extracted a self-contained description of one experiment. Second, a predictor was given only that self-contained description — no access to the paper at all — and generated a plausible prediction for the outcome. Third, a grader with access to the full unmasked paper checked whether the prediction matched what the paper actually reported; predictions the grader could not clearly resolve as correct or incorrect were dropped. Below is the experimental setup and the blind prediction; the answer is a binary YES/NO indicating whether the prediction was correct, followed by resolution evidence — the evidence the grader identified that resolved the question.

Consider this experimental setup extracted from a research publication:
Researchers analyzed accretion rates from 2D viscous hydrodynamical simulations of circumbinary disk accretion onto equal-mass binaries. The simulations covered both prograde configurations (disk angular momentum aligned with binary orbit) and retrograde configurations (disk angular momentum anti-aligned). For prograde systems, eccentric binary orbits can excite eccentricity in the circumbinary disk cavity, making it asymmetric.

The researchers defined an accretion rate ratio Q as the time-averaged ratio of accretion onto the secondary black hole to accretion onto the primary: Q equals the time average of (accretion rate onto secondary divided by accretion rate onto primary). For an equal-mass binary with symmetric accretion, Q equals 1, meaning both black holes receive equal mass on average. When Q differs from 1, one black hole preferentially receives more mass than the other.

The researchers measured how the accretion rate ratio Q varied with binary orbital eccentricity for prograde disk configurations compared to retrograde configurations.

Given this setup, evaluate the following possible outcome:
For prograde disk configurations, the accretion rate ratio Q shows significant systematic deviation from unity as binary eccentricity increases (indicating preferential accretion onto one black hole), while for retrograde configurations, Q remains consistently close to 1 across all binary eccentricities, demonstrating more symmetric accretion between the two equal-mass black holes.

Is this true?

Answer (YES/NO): YES